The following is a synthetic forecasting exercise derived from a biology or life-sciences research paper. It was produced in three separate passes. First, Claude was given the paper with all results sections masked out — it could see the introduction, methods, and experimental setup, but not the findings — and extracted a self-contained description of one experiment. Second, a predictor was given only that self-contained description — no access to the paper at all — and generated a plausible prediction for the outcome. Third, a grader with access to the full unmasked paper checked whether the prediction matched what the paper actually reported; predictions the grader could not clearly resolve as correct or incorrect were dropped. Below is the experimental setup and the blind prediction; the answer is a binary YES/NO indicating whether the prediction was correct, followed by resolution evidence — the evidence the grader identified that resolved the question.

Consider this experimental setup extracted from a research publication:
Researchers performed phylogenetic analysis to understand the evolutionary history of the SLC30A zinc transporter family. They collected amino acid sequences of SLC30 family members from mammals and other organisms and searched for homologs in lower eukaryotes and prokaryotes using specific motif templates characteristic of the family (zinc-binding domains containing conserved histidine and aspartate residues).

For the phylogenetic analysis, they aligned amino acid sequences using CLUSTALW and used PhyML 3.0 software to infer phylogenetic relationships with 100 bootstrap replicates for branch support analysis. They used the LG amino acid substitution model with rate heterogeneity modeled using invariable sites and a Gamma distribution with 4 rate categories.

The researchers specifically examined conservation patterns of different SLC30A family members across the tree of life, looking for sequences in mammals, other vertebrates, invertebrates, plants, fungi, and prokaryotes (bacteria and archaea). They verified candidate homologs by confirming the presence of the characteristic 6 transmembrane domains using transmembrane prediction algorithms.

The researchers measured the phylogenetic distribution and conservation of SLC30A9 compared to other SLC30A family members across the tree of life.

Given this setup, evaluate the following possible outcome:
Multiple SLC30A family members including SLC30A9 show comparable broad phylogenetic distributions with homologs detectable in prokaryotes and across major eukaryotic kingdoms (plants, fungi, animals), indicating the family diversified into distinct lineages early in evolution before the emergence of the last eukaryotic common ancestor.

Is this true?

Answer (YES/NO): NO